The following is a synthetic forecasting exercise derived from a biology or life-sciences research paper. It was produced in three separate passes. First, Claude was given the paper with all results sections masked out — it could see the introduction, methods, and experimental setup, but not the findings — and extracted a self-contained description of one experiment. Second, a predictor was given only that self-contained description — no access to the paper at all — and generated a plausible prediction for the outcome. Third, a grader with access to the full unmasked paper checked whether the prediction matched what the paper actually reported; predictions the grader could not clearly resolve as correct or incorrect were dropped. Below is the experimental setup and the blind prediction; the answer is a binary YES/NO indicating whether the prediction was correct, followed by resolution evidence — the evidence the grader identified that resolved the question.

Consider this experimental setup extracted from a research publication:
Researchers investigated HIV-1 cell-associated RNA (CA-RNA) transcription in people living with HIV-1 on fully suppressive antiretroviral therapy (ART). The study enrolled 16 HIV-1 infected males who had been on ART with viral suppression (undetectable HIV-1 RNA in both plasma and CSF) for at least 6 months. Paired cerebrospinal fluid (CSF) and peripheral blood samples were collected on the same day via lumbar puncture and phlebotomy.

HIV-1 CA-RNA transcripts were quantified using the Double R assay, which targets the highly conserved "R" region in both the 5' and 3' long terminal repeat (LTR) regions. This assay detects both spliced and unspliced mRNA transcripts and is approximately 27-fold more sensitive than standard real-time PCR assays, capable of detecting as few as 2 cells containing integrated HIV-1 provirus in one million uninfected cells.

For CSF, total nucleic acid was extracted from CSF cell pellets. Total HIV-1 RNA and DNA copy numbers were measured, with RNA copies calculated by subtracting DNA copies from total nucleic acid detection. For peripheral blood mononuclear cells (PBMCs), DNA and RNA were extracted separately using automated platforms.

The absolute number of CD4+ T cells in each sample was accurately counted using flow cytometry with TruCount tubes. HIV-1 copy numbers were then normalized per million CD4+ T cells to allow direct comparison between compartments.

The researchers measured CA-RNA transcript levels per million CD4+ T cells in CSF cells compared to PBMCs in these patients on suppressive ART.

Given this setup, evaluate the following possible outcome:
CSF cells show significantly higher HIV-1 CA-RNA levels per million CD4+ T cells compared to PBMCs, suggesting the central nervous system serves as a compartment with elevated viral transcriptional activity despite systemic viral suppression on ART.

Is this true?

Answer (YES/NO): YES